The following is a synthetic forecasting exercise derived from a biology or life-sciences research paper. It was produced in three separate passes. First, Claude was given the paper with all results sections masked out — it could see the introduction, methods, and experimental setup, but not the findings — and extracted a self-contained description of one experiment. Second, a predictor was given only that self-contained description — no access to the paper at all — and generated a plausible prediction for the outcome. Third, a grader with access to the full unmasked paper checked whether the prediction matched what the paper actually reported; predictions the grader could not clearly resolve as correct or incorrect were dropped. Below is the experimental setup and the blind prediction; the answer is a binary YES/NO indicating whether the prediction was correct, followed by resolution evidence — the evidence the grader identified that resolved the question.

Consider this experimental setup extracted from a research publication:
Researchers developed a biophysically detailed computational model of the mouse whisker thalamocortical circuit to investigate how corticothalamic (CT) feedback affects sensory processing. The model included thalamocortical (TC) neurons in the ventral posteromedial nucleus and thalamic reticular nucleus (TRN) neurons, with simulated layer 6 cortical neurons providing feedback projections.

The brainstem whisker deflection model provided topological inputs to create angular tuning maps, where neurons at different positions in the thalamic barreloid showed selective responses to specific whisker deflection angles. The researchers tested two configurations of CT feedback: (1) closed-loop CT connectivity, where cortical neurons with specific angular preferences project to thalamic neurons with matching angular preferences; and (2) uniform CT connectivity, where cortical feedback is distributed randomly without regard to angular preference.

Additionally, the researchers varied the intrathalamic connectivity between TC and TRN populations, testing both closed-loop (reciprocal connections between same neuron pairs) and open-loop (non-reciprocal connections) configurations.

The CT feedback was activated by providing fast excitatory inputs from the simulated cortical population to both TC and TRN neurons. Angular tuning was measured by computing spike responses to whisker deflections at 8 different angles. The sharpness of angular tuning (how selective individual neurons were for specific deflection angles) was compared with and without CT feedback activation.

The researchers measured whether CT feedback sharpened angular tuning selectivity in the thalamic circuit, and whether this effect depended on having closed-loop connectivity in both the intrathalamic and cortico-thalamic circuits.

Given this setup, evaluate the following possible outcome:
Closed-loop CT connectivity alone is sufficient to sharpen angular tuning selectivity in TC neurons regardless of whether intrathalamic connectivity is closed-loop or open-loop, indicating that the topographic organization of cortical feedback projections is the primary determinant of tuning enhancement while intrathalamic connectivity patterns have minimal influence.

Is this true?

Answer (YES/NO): NO